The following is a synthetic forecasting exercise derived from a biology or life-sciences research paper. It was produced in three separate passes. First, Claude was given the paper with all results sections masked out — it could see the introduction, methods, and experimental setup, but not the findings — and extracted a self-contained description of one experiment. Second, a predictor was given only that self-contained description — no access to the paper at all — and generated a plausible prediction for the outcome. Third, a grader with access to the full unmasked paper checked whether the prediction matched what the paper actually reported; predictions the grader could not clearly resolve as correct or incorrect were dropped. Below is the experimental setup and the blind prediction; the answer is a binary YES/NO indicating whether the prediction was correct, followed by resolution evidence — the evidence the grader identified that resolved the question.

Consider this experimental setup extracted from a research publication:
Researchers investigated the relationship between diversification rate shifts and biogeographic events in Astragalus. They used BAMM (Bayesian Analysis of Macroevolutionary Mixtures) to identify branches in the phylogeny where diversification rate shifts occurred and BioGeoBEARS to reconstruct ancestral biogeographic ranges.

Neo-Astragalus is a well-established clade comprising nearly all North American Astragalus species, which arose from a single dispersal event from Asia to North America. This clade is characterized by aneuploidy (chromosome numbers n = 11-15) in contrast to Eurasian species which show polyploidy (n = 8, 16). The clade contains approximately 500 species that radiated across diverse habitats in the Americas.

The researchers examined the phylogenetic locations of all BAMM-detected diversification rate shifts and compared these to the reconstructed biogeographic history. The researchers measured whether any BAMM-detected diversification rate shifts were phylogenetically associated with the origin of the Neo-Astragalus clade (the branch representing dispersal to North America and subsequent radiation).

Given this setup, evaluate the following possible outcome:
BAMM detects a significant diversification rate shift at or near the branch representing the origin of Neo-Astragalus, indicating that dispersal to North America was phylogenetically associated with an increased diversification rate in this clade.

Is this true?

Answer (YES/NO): YES